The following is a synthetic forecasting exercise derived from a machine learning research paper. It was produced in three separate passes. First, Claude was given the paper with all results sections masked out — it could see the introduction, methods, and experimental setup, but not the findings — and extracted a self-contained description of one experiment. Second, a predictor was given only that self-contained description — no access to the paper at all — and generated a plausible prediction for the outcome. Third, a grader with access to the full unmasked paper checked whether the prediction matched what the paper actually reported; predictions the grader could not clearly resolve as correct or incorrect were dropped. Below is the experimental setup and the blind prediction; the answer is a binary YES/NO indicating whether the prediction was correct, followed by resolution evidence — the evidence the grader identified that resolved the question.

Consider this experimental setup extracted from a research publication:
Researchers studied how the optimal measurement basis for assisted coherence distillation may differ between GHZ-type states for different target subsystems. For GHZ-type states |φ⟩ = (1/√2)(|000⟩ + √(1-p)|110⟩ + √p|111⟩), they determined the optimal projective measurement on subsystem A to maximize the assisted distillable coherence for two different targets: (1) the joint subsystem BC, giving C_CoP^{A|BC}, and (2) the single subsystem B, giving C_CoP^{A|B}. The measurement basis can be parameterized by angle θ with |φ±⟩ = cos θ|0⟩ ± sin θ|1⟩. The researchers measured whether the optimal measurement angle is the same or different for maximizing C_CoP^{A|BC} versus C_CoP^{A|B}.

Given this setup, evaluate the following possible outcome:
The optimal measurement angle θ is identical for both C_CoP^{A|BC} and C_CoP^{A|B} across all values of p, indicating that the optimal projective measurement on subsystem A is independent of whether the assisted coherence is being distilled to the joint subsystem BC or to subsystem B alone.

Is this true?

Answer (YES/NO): YES